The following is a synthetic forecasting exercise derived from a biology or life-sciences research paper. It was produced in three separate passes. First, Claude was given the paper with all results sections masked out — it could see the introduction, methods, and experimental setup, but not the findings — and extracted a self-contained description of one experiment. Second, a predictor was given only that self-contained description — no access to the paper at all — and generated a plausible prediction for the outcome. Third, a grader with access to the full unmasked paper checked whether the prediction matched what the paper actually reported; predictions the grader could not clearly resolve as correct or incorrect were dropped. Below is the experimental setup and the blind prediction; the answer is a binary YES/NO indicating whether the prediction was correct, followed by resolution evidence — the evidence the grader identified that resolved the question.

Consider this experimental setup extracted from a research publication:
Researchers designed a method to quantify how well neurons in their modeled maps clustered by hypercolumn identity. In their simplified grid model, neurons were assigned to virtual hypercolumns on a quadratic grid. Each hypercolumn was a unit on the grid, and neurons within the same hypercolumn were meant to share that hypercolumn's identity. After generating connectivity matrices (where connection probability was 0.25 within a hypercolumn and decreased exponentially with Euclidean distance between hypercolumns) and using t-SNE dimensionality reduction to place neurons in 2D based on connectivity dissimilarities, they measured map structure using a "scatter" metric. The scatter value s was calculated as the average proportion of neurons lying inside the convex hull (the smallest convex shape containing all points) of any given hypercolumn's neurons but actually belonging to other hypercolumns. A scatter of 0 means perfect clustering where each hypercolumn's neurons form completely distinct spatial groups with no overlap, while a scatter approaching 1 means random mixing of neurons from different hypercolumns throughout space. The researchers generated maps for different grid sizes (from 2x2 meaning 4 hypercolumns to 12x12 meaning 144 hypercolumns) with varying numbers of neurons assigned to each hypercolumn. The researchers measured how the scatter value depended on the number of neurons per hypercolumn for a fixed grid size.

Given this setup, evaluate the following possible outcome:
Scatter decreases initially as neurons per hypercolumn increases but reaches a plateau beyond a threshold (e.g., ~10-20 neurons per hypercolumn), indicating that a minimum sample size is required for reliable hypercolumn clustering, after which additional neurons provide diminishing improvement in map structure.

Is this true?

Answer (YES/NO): NO